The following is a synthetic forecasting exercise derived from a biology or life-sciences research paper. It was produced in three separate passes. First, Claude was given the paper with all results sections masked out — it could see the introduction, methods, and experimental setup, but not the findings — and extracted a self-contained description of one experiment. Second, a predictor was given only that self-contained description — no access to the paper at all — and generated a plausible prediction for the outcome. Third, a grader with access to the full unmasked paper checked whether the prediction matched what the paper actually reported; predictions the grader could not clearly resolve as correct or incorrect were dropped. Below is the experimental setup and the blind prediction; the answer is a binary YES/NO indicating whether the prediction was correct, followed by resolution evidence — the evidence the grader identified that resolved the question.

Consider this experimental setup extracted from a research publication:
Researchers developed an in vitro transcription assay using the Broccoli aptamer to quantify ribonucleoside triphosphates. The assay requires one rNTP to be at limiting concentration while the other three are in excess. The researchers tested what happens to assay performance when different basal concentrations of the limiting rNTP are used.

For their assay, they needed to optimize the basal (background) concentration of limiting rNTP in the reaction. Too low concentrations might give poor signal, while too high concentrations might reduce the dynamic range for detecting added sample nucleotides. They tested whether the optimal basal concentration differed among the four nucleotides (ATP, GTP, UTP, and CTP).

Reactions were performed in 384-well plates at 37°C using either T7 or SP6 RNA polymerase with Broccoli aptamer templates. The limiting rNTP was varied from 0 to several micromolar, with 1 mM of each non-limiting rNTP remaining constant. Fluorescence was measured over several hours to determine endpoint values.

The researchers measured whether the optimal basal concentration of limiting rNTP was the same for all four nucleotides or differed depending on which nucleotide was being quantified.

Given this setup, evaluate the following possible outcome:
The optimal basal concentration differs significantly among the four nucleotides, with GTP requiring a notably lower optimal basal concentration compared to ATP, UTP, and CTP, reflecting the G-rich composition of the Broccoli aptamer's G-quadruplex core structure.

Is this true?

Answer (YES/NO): NO